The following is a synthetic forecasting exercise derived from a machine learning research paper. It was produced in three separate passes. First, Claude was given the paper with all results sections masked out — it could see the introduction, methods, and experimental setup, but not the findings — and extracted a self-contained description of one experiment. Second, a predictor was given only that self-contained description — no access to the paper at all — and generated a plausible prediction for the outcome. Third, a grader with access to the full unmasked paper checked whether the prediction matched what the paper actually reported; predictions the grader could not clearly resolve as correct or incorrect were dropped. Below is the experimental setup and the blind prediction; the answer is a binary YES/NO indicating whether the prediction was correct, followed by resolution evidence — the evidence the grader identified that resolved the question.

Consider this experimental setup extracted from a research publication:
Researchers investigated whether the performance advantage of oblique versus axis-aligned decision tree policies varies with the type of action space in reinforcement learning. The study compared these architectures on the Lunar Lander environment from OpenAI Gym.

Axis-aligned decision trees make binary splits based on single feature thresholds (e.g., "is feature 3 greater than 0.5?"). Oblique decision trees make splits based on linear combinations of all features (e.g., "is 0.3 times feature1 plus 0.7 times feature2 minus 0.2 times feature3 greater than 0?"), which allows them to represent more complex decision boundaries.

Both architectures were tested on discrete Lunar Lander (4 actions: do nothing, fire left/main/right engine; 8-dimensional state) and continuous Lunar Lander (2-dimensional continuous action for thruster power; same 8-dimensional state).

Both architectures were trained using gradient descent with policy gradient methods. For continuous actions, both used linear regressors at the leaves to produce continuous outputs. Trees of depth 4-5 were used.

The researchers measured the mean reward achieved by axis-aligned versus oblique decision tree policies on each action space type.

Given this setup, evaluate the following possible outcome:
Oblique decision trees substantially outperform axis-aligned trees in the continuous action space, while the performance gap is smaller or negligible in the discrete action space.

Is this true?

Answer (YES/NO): NO